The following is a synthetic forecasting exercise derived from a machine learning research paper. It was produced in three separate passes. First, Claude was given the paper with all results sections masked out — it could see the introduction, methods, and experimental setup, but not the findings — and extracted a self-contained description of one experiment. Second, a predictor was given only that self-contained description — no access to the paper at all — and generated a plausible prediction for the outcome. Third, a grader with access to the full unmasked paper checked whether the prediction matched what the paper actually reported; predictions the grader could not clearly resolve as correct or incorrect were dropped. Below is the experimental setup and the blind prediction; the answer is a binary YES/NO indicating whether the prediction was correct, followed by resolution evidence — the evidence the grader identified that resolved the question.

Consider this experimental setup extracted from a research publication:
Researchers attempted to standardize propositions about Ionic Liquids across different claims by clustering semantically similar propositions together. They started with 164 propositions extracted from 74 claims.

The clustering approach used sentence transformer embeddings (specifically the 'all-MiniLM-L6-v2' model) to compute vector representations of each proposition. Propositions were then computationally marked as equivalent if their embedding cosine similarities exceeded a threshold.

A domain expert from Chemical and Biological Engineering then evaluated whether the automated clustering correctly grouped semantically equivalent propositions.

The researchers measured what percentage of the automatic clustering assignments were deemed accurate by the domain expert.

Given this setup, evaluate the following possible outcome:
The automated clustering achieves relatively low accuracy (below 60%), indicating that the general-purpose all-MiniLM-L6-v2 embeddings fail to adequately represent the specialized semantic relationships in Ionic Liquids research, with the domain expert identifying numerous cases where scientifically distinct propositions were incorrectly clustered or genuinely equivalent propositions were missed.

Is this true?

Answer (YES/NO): YES